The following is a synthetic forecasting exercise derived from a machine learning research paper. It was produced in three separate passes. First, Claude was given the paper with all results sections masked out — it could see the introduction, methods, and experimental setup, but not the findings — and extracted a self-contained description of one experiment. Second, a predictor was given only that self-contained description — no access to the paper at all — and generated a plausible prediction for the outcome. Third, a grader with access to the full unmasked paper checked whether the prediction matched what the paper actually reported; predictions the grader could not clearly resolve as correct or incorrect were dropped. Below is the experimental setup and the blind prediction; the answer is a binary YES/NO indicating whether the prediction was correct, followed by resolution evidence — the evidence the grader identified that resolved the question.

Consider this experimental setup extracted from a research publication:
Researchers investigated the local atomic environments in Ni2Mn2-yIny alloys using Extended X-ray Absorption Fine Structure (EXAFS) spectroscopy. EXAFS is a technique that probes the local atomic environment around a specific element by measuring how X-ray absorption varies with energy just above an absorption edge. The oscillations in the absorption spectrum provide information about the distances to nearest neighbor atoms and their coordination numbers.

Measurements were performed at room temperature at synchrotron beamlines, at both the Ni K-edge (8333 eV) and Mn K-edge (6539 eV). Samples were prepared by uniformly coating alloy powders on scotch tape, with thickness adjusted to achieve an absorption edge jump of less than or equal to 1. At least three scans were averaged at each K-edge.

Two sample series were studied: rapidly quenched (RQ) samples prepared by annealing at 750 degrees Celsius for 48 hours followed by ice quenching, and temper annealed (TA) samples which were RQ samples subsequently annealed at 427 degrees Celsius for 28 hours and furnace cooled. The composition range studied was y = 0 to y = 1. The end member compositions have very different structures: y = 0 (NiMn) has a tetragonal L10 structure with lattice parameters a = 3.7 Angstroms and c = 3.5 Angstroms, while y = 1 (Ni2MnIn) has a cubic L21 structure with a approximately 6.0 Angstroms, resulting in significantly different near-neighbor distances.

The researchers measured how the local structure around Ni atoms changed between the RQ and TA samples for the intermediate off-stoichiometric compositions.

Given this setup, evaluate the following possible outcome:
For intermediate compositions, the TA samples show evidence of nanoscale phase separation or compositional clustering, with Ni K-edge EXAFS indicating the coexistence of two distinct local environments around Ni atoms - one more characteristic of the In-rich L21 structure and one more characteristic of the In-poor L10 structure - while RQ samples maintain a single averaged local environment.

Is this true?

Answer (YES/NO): YES